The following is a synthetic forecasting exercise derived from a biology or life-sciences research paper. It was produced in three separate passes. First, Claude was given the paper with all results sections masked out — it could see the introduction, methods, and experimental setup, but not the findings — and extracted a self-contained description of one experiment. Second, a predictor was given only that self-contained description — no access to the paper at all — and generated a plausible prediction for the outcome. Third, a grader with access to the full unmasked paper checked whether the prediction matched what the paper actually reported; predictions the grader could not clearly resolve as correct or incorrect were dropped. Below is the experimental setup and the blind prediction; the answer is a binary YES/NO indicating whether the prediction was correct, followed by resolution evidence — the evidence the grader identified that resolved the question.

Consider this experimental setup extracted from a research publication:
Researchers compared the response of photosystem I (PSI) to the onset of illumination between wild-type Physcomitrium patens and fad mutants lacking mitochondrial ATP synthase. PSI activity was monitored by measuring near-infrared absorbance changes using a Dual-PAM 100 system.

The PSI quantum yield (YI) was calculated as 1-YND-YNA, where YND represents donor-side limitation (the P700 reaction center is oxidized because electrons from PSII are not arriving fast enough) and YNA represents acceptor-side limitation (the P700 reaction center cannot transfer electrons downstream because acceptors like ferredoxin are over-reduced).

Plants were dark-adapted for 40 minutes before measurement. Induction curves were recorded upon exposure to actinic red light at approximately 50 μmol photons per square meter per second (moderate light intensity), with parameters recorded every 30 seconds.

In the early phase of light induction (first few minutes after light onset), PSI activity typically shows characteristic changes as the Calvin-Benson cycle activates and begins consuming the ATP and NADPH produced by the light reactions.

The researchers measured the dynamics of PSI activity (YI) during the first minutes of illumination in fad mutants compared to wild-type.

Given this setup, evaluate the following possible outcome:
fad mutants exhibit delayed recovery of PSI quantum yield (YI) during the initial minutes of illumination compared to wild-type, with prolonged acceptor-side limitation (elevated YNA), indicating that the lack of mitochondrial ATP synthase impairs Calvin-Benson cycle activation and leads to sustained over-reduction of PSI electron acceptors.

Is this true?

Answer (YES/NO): NO